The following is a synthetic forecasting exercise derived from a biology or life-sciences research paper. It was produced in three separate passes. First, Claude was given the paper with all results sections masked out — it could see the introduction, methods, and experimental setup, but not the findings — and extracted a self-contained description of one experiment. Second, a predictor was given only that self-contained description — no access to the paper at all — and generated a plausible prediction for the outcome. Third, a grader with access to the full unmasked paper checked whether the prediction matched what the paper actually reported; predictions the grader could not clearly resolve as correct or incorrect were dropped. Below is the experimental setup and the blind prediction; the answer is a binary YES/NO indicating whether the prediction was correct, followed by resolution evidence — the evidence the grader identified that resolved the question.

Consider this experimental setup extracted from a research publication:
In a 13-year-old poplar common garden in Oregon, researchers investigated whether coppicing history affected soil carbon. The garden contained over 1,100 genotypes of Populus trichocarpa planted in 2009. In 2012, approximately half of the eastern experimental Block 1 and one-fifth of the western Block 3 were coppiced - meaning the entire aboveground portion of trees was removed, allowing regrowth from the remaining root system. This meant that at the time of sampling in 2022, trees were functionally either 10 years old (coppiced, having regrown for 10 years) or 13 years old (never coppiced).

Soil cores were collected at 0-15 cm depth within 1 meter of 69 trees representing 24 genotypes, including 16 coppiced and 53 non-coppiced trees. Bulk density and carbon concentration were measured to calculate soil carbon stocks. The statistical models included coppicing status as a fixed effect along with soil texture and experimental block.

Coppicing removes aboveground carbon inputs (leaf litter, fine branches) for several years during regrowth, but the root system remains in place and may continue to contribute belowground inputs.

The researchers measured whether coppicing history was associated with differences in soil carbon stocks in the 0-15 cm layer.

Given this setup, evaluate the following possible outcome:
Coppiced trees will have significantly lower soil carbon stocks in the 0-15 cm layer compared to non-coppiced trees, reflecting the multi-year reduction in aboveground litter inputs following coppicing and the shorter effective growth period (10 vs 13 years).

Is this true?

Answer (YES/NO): NO